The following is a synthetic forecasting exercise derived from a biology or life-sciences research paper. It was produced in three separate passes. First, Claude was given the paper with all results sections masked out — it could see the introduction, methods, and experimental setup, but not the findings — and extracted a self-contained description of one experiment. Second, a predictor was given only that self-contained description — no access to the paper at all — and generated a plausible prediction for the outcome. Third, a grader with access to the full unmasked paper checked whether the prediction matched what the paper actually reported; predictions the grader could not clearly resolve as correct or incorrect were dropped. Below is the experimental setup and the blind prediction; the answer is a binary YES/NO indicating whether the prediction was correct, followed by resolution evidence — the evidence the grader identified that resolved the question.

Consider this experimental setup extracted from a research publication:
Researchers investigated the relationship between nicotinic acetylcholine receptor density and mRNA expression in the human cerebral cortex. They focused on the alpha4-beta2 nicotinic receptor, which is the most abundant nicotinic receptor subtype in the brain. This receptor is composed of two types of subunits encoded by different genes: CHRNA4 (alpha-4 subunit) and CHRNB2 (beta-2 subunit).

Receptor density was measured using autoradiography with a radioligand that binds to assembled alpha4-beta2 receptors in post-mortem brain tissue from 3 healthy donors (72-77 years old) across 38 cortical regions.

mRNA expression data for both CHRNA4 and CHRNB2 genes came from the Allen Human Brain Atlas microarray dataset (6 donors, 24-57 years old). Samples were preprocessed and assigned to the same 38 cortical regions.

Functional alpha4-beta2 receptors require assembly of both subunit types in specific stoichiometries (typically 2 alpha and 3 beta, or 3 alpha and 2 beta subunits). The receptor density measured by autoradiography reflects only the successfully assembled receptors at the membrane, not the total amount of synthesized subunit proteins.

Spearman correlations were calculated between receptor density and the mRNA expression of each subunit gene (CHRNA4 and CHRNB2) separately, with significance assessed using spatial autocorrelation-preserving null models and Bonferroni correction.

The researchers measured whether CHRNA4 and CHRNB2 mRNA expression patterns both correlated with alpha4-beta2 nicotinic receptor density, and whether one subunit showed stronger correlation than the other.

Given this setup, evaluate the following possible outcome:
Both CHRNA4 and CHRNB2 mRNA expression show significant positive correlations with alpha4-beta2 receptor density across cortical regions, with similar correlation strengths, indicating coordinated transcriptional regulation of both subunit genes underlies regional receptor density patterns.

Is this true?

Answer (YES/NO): NO